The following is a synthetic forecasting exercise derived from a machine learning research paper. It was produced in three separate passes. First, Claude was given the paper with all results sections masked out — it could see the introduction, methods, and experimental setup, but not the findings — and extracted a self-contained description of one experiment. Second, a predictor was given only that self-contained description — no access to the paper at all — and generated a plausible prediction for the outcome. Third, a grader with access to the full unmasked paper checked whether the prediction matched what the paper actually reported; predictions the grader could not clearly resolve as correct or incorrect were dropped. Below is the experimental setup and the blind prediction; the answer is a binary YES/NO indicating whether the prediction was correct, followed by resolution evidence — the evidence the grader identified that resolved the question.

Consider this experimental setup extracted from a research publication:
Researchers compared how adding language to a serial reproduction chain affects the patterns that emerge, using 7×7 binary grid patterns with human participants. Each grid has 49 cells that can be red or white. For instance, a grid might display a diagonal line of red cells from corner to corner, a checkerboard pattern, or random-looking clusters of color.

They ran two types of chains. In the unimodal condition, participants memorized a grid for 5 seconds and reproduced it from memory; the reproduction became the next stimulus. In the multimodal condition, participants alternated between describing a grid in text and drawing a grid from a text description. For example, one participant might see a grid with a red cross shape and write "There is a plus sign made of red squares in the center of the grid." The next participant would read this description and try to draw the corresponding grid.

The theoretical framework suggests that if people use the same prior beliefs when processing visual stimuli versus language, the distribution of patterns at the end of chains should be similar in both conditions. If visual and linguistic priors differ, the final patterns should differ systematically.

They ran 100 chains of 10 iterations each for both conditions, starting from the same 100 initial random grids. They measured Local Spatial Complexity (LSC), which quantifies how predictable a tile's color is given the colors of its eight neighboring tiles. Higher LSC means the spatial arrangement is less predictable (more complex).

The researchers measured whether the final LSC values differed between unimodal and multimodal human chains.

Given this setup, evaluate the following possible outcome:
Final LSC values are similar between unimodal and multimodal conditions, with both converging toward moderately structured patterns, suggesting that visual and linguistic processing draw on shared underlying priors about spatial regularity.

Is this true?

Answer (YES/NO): NO